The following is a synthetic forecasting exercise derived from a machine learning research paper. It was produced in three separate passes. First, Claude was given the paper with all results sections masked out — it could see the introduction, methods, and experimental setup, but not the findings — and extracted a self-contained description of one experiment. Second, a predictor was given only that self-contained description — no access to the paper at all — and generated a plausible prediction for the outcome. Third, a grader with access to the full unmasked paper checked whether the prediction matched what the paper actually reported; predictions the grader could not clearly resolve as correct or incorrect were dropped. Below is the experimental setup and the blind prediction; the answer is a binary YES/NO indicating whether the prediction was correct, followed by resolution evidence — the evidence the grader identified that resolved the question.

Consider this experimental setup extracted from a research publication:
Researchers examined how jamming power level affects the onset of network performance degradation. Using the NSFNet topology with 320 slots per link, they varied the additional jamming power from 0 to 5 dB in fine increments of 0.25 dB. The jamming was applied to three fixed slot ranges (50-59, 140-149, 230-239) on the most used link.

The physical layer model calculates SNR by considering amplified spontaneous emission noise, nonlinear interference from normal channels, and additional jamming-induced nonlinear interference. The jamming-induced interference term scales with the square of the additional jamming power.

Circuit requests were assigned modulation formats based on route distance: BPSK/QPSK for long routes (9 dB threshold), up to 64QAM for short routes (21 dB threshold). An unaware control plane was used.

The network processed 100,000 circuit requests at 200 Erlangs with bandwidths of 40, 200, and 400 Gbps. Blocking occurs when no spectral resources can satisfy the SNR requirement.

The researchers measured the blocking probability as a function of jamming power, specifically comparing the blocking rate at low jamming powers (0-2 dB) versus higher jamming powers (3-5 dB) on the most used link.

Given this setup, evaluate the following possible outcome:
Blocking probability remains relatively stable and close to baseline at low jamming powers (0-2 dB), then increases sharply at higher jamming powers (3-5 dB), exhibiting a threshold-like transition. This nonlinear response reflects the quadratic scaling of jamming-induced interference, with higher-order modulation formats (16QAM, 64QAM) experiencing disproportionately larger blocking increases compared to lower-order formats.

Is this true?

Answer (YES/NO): NO